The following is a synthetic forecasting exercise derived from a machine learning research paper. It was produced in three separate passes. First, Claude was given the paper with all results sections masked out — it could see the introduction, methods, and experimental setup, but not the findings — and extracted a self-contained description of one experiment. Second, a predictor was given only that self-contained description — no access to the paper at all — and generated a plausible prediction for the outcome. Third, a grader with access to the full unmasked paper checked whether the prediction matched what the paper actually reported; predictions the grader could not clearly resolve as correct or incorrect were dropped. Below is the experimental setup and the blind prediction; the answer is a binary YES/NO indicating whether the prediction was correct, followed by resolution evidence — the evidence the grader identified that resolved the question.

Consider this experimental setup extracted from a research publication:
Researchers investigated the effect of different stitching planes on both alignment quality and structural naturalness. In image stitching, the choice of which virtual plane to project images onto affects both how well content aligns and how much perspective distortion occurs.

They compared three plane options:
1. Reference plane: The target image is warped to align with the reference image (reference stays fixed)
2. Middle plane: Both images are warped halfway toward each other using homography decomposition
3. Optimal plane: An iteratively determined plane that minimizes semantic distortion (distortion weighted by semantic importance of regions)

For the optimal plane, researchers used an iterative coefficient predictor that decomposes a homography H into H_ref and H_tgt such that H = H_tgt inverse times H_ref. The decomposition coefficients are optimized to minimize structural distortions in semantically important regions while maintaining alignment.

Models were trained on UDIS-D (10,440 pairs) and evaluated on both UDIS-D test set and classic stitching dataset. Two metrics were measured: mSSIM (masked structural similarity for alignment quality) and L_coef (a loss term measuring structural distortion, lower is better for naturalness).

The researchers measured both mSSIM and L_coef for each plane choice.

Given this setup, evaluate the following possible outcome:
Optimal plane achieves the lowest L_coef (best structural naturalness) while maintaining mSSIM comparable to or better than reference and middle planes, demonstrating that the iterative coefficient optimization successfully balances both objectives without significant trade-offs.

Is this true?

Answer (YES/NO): YES